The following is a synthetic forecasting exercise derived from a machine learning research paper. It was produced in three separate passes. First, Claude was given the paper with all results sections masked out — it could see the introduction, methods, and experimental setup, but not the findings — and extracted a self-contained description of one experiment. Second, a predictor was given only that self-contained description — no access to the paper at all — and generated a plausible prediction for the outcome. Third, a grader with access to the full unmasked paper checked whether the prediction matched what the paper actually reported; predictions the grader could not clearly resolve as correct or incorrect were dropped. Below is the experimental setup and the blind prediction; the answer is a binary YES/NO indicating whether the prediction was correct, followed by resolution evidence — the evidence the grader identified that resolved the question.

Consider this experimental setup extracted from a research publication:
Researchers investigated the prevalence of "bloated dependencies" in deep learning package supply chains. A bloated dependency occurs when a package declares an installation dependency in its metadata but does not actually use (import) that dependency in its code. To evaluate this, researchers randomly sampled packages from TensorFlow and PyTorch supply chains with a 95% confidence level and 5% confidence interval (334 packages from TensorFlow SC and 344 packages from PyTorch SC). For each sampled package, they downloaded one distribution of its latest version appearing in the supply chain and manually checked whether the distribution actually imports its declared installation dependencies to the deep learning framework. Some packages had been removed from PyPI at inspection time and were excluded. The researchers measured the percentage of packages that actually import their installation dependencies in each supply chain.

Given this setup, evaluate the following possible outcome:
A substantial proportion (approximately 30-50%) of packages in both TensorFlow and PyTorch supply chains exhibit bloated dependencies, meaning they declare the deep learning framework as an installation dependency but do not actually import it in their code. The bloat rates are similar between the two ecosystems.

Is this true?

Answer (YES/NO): NO